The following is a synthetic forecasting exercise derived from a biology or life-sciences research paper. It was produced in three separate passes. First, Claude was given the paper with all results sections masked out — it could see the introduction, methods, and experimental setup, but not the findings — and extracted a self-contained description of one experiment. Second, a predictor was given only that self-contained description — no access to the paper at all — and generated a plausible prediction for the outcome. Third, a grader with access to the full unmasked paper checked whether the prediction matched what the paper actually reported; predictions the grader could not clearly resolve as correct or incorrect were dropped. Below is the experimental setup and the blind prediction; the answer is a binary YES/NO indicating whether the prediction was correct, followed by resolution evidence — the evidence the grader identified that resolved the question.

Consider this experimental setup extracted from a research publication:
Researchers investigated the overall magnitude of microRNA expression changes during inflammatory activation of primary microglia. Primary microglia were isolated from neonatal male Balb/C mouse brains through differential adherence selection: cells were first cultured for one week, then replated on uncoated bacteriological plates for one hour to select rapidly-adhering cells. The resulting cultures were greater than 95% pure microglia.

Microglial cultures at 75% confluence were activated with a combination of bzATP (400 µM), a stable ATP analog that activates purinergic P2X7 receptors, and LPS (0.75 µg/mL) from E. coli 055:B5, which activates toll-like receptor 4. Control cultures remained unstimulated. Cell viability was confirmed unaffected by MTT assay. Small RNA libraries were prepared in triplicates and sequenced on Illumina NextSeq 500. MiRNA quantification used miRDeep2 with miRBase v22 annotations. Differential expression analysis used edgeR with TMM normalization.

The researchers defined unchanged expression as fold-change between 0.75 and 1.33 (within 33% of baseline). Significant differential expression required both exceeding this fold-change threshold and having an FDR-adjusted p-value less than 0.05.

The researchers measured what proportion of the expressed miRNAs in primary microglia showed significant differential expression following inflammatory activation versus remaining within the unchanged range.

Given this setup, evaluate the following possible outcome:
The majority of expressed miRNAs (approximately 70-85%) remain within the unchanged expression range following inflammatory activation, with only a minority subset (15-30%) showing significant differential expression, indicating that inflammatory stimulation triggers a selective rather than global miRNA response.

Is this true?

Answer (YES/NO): YES